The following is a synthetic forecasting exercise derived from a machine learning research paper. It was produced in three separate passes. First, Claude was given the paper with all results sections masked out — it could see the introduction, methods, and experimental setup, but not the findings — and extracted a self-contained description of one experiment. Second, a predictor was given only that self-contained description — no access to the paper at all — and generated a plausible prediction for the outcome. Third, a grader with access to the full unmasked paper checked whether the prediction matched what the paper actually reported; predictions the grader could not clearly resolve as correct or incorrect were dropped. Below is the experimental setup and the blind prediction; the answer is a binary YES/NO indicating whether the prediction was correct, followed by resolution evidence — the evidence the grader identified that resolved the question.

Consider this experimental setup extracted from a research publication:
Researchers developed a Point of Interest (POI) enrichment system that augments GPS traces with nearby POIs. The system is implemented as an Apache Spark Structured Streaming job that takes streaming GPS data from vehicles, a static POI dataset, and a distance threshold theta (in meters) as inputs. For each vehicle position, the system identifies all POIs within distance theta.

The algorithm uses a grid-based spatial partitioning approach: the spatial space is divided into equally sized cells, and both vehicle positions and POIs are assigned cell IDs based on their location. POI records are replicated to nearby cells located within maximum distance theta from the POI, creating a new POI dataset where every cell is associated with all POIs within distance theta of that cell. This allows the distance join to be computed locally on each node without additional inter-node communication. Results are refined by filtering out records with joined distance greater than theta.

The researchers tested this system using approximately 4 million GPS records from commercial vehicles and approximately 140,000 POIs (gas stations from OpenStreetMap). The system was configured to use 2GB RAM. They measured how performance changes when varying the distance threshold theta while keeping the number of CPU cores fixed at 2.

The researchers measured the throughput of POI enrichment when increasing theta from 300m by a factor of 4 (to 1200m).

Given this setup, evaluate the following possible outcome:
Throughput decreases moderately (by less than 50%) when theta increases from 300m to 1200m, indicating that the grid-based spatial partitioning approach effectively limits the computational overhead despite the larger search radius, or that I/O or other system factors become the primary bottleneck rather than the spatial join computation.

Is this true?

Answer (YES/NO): YES